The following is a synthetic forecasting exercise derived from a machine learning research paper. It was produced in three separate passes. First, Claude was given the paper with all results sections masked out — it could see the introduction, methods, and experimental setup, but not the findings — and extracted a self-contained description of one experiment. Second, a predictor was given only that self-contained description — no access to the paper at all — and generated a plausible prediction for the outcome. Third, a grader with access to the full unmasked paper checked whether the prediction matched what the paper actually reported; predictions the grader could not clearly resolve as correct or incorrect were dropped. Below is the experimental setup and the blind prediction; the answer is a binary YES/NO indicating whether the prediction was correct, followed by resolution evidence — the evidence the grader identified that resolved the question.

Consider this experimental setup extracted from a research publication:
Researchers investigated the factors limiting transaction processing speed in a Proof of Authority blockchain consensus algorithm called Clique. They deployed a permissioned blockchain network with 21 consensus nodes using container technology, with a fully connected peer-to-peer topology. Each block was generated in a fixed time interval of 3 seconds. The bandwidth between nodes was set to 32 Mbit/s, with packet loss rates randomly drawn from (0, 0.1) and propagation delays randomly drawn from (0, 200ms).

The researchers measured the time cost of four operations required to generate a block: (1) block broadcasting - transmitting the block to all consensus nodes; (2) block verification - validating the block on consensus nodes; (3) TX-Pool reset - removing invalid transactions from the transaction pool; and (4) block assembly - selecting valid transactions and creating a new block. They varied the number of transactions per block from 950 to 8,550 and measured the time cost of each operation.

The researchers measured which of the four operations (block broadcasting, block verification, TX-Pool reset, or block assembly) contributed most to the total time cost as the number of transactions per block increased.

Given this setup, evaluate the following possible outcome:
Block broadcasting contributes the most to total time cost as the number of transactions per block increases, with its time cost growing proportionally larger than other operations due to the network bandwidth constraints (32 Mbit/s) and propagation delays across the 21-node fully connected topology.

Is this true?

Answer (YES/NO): YES